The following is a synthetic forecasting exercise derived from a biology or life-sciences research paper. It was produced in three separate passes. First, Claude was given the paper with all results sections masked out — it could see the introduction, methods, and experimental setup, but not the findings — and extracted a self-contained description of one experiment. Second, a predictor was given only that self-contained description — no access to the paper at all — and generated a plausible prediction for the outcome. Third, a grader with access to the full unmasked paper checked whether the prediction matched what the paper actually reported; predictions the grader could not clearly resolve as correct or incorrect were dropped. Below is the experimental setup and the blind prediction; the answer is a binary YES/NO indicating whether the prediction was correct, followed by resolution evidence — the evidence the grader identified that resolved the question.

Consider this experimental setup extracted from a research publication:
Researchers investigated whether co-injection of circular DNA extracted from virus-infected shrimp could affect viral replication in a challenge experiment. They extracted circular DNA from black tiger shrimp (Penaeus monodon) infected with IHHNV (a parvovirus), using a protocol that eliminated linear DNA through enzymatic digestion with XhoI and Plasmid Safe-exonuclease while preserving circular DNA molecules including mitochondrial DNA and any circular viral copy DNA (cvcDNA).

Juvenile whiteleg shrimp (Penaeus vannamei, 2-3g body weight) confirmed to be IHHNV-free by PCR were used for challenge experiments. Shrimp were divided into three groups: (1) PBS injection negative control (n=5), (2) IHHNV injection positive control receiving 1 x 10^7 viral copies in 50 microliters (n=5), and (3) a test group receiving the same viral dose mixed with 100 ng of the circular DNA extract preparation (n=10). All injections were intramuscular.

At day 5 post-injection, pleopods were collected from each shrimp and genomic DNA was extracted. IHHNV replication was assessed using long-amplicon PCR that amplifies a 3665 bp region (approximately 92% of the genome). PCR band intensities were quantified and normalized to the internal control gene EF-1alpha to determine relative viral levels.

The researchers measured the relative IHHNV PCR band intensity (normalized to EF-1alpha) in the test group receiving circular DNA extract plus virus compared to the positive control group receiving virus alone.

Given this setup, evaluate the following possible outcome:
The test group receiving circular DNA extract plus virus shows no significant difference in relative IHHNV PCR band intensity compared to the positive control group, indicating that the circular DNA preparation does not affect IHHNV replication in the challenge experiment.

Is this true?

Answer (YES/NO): NO